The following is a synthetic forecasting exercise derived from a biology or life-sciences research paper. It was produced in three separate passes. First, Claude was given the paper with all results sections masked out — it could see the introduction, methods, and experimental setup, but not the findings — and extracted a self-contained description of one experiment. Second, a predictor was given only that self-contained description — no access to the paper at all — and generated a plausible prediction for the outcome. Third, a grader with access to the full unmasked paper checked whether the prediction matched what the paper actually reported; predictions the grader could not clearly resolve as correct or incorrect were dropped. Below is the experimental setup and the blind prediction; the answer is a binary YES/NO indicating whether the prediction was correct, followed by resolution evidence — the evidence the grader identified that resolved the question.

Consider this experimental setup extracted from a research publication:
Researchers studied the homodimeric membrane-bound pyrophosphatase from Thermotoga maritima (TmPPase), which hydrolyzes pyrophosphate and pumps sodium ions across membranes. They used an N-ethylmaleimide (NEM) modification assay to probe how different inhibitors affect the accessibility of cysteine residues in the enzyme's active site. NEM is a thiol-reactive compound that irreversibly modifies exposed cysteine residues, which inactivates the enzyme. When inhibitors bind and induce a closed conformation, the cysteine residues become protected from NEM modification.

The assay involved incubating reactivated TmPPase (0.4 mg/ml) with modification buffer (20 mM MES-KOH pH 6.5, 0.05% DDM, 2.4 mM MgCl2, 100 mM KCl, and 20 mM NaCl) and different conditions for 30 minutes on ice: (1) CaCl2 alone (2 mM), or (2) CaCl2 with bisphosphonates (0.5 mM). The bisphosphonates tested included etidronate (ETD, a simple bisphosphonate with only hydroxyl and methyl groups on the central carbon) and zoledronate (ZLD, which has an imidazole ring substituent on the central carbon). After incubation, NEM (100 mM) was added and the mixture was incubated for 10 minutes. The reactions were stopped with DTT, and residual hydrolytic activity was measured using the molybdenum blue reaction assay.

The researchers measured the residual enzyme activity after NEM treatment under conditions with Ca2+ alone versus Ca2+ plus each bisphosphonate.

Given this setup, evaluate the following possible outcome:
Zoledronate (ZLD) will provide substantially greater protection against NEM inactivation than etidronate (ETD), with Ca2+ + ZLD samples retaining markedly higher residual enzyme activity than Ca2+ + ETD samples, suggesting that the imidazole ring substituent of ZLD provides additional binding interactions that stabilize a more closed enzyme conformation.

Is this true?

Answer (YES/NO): NO